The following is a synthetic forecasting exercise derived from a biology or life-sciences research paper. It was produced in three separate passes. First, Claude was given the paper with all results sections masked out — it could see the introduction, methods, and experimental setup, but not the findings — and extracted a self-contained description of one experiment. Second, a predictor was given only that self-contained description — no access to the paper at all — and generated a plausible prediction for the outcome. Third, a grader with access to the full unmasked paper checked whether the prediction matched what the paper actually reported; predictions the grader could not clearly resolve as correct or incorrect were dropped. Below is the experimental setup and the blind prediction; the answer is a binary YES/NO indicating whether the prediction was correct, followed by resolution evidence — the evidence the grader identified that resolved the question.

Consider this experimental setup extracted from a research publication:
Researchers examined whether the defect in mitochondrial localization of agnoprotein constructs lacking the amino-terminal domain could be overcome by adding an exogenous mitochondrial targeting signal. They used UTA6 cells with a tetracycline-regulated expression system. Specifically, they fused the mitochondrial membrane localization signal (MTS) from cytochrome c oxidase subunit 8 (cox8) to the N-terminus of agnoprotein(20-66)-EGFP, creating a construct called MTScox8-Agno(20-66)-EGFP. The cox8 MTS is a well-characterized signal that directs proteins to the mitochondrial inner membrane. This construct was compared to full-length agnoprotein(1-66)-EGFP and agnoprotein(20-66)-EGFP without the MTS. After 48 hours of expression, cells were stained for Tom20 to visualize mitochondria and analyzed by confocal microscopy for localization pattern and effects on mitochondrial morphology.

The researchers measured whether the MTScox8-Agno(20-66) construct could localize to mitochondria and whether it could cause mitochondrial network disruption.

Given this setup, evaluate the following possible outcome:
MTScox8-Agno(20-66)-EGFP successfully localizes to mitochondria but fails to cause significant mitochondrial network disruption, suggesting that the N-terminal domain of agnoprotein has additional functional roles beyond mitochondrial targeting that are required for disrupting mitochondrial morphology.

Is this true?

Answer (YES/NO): NO